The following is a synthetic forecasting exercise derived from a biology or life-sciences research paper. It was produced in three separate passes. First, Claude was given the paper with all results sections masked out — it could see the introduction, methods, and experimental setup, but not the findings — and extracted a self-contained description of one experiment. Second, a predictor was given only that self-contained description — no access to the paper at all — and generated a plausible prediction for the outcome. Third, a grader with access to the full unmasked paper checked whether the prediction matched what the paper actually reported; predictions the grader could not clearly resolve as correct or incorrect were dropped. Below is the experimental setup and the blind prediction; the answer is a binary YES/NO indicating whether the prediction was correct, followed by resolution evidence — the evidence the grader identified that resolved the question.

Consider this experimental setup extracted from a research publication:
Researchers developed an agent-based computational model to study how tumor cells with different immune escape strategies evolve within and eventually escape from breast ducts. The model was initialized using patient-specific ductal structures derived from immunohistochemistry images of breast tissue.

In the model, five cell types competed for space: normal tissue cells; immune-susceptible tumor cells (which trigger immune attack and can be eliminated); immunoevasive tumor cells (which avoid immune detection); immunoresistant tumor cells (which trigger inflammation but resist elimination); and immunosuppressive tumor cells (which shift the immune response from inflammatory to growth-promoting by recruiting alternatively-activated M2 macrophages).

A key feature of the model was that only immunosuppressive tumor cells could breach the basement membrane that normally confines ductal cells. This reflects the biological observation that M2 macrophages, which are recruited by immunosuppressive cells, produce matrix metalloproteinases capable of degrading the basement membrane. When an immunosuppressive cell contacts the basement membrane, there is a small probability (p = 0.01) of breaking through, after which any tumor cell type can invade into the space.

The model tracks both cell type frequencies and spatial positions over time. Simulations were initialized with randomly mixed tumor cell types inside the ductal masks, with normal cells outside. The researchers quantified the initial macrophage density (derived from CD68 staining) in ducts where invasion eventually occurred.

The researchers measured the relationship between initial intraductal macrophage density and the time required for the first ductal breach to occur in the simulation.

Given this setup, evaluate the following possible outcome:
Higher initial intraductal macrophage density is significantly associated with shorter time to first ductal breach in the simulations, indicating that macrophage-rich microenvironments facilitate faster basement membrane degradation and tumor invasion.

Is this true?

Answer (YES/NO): YES